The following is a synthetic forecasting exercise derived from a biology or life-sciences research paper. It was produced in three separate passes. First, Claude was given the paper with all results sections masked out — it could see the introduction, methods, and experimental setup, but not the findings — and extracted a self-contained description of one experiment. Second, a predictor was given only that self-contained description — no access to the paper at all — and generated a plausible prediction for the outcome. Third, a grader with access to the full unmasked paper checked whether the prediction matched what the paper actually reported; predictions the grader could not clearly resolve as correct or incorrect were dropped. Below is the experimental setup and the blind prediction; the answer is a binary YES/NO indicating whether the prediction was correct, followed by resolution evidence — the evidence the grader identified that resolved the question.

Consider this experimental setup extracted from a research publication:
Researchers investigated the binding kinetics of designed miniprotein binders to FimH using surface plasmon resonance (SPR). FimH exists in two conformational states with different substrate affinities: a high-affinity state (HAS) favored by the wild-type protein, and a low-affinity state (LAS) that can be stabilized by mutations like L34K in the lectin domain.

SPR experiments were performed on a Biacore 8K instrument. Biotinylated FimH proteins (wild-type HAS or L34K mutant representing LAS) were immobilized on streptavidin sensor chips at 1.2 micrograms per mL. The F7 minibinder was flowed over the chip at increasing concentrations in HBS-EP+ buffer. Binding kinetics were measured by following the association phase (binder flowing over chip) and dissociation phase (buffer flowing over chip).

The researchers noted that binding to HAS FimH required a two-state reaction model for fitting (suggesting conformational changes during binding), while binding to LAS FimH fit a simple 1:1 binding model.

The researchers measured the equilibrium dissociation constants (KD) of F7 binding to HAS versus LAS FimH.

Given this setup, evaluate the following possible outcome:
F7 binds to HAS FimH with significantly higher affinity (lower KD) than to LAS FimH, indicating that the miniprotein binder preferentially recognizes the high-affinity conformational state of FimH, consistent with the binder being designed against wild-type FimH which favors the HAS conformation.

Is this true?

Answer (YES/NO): NO